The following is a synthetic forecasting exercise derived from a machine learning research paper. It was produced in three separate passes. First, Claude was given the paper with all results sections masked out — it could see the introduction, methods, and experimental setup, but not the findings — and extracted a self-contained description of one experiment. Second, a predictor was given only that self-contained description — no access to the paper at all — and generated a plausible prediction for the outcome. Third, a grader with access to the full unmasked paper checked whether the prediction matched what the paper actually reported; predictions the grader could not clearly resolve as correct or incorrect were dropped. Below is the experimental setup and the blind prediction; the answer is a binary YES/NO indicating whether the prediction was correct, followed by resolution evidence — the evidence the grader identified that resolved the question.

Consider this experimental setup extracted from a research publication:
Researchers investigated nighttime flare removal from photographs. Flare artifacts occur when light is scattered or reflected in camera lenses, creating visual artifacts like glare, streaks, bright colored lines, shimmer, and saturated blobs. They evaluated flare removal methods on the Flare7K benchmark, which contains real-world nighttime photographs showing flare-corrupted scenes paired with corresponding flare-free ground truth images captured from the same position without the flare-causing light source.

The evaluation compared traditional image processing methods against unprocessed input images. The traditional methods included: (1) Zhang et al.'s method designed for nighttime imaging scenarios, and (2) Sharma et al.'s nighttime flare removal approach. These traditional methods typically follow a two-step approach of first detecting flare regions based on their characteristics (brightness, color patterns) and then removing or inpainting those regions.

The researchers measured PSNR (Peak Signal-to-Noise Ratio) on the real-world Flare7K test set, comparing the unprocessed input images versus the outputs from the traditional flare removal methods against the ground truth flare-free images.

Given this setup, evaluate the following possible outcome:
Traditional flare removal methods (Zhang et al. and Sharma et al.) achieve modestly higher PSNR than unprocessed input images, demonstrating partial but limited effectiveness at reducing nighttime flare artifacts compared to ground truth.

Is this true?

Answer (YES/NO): NO